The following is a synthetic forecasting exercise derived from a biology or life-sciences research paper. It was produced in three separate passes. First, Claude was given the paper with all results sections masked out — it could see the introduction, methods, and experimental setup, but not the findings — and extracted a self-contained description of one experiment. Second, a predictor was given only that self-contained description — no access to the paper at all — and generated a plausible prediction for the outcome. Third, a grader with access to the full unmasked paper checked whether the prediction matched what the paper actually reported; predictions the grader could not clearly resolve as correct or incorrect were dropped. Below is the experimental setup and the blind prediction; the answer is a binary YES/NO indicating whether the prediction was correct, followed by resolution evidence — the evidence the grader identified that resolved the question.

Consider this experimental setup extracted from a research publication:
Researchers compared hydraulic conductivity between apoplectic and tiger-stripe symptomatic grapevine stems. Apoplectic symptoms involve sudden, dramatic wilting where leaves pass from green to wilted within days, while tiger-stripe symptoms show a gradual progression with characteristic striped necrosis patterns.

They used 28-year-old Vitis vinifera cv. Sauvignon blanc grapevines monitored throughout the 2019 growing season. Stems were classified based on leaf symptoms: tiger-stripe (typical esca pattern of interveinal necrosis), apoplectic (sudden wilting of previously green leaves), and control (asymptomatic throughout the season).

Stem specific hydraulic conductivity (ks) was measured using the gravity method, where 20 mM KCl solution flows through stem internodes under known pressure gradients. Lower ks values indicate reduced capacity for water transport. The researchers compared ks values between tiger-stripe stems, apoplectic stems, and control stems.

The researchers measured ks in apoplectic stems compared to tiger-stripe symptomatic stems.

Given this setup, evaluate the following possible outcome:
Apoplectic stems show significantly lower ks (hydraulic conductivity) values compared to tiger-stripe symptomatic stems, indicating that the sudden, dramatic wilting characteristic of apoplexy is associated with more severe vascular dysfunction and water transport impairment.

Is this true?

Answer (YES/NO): NO